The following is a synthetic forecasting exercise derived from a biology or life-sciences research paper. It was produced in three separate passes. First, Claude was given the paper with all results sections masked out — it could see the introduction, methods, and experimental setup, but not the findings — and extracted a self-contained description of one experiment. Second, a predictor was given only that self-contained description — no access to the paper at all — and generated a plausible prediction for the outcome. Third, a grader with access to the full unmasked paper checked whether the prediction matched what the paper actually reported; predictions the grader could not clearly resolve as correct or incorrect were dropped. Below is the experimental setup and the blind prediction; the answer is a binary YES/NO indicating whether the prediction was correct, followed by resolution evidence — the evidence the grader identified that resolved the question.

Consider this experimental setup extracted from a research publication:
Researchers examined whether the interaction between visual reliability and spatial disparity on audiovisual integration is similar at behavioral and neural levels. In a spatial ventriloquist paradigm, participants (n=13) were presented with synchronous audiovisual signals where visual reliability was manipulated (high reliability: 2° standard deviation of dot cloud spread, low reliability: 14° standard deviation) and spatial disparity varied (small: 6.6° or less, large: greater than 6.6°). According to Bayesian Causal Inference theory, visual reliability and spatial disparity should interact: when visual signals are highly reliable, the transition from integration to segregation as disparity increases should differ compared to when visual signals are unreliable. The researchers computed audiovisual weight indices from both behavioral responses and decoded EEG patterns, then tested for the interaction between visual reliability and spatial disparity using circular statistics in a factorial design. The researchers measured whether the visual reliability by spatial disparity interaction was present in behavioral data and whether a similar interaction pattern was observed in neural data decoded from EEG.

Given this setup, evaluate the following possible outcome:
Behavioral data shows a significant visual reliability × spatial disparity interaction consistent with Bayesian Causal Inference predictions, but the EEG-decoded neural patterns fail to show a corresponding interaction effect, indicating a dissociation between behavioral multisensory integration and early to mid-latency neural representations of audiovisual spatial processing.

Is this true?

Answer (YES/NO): NO